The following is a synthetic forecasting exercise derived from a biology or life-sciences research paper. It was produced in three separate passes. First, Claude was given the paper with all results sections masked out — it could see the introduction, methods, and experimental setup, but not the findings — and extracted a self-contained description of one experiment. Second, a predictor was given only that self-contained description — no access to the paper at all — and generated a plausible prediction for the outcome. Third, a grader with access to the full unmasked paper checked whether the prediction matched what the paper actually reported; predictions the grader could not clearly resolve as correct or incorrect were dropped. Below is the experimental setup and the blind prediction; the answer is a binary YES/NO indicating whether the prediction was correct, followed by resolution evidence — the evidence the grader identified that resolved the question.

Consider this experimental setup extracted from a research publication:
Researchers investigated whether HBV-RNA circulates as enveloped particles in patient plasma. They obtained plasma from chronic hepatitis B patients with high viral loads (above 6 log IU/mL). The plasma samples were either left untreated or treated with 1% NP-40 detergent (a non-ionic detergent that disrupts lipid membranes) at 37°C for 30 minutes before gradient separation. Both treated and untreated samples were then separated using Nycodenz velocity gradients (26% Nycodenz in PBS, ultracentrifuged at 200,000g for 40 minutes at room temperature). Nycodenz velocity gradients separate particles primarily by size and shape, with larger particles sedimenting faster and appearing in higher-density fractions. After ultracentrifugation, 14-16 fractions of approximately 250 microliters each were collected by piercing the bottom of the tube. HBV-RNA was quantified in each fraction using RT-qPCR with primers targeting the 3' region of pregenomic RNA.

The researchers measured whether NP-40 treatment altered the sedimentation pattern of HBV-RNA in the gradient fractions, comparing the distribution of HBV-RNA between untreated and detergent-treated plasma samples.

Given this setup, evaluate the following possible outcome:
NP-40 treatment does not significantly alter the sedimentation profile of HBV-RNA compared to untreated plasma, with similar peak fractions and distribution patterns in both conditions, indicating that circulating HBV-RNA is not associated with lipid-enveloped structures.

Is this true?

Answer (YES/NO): NO